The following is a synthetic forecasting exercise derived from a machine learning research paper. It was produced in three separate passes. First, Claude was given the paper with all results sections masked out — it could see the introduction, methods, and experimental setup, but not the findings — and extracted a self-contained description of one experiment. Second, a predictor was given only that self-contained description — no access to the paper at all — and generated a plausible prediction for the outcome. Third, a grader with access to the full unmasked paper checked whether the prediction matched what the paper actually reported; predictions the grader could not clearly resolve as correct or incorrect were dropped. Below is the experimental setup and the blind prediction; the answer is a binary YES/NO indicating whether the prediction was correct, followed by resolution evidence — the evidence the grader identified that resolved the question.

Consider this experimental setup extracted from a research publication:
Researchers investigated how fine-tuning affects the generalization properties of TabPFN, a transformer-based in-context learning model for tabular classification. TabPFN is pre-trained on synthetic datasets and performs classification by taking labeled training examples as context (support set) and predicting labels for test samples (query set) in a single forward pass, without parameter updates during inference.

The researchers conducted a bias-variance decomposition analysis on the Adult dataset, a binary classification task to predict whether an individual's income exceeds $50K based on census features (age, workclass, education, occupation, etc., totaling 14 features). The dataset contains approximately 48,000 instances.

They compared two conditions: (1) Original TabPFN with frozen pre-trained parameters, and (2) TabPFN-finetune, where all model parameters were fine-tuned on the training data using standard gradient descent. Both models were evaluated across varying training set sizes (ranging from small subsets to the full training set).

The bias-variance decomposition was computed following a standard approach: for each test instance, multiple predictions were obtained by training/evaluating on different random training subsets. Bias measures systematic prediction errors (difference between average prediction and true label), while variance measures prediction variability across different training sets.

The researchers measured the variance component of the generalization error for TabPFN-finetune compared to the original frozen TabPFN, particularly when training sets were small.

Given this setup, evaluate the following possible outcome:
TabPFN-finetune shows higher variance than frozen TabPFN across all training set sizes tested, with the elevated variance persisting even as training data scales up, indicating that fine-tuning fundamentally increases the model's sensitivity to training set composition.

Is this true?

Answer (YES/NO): NO